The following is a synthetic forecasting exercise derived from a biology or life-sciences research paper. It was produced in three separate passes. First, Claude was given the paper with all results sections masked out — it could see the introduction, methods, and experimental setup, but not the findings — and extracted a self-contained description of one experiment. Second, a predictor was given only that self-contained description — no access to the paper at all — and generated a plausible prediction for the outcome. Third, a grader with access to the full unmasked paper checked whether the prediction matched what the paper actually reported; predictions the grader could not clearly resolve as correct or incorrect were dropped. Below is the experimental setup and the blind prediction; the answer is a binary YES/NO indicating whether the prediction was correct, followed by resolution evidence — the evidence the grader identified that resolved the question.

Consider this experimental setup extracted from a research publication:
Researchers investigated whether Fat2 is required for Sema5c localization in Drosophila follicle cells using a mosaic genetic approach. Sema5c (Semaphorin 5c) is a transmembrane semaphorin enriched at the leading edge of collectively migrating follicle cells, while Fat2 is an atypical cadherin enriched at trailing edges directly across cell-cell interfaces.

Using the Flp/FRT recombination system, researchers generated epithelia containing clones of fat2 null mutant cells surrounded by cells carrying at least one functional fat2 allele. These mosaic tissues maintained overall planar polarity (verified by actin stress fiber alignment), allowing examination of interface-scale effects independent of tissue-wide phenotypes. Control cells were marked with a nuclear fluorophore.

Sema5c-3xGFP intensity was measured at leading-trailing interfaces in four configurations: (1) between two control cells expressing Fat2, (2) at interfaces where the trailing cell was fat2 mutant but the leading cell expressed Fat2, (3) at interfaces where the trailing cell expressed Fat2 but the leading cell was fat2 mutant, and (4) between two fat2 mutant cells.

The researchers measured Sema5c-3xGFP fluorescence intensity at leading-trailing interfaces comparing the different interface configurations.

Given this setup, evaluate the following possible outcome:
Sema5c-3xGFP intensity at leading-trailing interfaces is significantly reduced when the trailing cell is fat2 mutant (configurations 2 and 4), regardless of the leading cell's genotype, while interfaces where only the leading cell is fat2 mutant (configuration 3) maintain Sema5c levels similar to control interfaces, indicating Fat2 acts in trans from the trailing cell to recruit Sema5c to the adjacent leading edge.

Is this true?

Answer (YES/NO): YES